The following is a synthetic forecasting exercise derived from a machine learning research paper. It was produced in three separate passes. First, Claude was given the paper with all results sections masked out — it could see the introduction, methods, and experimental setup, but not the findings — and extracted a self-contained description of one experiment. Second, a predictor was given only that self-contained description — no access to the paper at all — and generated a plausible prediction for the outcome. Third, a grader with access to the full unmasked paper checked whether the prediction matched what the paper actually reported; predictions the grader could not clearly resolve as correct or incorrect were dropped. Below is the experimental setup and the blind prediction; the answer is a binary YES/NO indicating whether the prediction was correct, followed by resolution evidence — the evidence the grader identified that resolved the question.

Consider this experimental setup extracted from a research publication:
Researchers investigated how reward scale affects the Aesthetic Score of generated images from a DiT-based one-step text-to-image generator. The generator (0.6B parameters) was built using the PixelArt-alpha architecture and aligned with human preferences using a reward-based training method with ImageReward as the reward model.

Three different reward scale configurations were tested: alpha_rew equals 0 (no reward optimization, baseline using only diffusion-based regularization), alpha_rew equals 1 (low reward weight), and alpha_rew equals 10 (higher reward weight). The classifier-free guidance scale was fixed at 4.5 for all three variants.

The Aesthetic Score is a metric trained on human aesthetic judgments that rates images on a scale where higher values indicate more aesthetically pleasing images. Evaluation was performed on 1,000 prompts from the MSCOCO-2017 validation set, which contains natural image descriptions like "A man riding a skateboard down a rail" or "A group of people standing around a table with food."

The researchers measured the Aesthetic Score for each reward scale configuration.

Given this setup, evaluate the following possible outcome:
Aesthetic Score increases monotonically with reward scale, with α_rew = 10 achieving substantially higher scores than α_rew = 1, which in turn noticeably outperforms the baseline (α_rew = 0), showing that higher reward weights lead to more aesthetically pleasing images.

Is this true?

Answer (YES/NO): YES